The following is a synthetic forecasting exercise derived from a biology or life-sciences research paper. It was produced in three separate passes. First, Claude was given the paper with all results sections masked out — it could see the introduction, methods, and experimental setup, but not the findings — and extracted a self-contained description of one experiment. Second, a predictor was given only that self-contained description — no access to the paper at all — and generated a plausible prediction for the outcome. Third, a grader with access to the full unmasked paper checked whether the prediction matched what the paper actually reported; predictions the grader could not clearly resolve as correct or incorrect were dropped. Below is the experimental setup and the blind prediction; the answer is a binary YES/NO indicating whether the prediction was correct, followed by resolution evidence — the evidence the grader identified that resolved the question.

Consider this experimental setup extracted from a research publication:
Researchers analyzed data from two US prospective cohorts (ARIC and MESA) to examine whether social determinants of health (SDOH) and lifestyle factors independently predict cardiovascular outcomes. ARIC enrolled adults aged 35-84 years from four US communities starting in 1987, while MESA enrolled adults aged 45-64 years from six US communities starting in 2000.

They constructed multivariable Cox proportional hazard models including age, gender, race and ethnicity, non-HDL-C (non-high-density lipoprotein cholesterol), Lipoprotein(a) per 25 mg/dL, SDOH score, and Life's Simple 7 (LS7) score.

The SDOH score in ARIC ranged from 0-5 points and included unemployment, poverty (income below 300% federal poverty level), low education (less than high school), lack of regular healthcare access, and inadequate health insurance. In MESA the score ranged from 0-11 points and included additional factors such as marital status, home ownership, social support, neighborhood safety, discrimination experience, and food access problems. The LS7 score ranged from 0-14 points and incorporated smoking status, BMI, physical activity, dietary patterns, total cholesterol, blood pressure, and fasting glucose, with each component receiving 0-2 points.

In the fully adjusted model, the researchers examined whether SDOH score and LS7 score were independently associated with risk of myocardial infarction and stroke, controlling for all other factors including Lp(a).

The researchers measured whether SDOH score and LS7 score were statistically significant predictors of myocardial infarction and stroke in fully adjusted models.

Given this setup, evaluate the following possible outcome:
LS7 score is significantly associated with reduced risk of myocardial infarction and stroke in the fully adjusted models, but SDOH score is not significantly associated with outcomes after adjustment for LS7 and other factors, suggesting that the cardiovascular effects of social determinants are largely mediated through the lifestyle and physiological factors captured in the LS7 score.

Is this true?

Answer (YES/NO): NO